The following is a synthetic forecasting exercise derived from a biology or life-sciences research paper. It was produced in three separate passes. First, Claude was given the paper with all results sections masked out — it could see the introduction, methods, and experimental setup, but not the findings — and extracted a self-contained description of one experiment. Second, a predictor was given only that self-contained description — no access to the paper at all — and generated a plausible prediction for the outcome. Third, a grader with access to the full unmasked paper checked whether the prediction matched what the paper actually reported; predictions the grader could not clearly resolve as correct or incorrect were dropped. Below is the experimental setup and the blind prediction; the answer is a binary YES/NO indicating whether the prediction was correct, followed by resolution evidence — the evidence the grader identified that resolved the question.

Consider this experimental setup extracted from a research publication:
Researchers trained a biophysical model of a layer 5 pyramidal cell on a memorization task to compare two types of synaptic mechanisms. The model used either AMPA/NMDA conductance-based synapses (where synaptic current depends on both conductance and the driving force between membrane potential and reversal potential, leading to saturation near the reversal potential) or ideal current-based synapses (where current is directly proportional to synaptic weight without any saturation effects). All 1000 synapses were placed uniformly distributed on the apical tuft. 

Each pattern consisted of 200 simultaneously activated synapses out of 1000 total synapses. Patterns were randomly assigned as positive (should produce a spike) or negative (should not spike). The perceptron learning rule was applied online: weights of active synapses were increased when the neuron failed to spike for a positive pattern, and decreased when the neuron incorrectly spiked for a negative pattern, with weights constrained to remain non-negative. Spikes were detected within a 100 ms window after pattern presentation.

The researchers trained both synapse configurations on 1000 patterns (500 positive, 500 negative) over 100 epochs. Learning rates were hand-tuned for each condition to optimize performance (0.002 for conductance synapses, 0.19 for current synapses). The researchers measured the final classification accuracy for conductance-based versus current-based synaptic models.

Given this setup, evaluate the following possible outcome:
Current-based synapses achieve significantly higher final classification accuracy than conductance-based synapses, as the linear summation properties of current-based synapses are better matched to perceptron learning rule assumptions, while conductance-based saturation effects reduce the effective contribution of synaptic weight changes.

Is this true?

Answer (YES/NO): YES